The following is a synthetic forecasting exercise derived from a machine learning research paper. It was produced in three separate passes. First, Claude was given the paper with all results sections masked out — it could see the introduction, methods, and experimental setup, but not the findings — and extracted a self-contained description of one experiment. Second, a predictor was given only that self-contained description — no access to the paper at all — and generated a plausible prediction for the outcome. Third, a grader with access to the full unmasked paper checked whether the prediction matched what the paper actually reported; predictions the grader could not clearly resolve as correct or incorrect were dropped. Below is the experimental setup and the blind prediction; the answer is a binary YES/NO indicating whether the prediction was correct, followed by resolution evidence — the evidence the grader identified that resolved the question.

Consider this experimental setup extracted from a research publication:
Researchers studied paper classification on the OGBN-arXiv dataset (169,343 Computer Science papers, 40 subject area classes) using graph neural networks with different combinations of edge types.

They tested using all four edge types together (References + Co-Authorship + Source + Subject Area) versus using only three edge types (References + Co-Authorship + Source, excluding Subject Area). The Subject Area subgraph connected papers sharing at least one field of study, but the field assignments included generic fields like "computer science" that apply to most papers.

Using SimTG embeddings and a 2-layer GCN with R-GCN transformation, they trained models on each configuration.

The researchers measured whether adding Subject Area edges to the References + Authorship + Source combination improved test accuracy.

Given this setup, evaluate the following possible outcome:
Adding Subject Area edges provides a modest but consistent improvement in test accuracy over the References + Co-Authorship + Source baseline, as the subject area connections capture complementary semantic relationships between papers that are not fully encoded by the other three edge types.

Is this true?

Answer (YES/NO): NO